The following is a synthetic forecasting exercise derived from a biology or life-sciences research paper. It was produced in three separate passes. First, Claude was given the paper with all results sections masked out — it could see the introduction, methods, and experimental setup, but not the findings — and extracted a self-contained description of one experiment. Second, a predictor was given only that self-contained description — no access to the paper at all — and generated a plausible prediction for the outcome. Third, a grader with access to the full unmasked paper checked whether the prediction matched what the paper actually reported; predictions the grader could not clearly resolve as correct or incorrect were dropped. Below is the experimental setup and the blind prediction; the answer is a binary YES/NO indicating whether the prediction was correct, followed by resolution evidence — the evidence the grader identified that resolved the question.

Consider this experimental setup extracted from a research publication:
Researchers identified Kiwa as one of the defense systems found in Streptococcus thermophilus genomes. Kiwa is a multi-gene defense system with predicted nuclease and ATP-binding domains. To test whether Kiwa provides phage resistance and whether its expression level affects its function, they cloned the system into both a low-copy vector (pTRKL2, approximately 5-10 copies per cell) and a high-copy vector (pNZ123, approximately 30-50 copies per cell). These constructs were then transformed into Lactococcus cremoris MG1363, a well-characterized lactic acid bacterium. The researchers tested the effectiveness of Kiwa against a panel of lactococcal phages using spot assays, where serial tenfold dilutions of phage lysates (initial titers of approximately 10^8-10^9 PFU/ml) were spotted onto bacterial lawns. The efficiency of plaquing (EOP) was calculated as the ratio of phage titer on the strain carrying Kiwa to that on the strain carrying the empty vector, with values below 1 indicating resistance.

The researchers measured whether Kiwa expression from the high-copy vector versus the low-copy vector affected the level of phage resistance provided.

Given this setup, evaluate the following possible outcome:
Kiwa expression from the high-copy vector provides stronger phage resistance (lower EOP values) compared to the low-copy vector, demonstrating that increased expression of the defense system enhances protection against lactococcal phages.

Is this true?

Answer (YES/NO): NO